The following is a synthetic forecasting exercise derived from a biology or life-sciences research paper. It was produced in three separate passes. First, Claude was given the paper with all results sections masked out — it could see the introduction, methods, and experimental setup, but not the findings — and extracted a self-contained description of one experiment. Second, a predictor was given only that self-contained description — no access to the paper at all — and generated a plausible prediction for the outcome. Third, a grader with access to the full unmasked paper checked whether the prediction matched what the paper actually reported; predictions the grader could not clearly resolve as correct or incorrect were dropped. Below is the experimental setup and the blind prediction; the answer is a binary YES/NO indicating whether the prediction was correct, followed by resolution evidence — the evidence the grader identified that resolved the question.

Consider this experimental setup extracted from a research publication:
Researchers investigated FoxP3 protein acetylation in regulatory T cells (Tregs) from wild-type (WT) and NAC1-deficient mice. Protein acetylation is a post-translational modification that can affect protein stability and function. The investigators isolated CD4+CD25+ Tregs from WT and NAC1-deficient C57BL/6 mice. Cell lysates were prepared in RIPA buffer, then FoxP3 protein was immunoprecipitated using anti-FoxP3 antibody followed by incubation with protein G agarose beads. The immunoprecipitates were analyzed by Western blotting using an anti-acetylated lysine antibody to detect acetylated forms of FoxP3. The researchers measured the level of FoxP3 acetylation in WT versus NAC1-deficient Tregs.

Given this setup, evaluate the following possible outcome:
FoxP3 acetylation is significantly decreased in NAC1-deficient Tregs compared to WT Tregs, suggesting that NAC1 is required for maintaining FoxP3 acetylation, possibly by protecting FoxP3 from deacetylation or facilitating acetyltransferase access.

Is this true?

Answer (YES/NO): NO